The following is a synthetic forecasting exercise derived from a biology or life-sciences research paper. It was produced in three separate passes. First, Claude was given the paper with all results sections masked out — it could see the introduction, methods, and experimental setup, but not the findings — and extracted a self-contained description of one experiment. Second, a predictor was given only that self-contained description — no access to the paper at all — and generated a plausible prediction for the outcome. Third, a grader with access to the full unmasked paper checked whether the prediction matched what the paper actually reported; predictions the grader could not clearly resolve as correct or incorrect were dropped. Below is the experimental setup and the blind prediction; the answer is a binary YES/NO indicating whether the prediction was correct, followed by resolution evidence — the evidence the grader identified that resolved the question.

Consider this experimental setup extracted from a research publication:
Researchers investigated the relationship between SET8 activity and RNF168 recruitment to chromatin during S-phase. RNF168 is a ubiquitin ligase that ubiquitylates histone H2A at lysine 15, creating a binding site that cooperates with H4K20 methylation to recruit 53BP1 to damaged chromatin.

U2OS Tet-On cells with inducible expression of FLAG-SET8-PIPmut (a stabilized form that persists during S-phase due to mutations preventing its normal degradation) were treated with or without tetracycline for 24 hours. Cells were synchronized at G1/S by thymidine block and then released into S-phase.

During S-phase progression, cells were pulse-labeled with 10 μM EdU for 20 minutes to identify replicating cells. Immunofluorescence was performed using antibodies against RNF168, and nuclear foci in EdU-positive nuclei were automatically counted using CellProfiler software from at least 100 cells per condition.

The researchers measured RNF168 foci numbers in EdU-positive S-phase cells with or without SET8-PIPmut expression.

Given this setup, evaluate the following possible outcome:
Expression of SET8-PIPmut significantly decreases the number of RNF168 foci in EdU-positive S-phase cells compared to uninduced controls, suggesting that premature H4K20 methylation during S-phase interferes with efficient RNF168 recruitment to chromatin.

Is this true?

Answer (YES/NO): NO